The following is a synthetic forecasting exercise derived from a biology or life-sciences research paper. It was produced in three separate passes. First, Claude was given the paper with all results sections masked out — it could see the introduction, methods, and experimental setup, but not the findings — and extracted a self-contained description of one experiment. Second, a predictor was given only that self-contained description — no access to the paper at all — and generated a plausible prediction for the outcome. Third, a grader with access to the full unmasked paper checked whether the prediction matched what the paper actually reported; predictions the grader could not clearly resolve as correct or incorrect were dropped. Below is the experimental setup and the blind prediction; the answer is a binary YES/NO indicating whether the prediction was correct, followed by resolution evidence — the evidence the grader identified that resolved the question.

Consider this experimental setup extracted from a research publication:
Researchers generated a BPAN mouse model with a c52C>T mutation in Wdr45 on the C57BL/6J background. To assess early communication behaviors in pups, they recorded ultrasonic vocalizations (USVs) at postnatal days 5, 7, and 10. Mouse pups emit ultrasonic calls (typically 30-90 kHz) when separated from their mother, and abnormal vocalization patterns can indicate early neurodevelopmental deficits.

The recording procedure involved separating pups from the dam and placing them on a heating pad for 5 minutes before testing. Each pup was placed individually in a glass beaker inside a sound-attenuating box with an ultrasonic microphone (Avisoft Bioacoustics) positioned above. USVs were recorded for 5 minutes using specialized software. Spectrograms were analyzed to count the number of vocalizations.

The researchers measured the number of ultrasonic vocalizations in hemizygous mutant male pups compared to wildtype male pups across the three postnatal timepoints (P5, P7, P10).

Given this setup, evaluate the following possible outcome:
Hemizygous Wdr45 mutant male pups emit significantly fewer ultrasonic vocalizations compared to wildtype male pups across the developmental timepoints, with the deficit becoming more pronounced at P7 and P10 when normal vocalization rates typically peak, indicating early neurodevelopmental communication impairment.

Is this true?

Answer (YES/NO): NO